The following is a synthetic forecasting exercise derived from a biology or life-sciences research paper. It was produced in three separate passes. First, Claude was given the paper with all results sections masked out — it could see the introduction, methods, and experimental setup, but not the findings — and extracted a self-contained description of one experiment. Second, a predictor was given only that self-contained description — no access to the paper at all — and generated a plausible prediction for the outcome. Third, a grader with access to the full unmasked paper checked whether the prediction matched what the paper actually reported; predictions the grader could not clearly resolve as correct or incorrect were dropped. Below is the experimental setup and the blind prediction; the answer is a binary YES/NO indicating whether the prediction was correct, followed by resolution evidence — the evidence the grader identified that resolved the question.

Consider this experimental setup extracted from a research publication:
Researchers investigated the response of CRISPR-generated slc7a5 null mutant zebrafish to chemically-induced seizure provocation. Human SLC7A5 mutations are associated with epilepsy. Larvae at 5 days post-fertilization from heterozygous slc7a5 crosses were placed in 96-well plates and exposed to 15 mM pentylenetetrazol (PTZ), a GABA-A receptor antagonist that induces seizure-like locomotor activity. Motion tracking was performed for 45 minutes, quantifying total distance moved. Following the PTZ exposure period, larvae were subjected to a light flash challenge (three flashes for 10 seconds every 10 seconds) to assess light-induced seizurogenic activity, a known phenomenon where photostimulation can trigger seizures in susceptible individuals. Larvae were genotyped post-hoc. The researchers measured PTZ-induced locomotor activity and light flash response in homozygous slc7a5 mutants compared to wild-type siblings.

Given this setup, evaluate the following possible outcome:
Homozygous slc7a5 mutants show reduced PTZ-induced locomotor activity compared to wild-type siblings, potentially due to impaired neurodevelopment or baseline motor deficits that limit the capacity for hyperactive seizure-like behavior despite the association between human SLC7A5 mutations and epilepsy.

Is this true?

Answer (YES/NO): NO